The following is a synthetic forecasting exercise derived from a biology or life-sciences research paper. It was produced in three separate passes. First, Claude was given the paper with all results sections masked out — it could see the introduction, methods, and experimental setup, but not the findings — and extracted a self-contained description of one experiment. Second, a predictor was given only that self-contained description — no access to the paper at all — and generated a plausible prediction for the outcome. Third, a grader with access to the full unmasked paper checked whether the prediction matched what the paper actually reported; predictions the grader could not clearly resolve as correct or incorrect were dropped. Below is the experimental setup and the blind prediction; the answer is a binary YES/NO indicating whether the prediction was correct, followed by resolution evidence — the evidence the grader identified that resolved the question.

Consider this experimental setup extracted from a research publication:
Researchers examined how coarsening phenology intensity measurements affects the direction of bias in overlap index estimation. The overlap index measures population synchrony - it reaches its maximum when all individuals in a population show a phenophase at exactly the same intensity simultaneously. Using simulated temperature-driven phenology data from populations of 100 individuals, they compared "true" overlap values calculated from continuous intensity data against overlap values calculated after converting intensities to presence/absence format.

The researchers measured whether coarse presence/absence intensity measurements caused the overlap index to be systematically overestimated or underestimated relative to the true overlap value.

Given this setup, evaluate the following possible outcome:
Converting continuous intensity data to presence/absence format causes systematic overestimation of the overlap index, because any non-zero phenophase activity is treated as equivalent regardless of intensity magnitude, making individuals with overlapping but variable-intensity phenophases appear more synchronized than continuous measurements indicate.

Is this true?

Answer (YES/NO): YES